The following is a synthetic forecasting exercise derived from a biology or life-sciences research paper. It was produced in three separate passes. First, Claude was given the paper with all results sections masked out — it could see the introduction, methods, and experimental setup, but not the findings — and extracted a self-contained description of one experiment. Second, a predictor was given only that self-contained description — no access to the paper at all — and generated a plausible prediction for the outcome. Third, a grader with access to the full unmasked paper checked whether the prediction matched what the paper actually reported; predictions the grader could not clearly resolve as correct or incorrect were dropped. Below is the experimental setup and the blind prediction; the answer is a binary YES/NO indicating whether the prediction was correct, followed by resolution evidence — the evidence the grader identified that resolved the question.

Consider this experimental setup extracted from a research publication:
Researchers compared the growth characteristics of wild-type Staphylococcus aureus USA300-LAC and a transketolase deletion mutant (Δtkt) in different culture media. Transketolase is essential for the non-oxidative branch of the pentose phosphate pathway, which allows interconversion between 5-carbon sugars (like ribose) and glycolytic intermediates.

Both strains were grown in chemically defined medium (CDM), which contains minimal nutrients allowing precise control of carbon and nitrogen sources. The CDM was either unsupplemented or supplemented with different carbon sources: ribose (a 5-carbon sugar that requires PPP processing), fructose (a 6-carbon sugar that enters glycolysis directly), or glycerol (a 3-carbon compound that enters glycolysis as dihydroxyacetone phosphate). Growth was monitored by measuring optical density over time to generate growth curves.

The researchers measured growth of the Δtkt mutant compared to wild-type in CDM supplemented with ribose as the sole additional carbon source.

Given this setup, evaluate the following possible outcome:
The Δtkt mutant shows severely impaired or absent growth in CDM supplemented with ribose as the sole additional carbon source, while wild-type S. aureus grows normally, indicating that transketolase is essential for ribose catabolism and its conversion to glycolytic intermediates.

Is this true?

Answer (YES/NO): YES